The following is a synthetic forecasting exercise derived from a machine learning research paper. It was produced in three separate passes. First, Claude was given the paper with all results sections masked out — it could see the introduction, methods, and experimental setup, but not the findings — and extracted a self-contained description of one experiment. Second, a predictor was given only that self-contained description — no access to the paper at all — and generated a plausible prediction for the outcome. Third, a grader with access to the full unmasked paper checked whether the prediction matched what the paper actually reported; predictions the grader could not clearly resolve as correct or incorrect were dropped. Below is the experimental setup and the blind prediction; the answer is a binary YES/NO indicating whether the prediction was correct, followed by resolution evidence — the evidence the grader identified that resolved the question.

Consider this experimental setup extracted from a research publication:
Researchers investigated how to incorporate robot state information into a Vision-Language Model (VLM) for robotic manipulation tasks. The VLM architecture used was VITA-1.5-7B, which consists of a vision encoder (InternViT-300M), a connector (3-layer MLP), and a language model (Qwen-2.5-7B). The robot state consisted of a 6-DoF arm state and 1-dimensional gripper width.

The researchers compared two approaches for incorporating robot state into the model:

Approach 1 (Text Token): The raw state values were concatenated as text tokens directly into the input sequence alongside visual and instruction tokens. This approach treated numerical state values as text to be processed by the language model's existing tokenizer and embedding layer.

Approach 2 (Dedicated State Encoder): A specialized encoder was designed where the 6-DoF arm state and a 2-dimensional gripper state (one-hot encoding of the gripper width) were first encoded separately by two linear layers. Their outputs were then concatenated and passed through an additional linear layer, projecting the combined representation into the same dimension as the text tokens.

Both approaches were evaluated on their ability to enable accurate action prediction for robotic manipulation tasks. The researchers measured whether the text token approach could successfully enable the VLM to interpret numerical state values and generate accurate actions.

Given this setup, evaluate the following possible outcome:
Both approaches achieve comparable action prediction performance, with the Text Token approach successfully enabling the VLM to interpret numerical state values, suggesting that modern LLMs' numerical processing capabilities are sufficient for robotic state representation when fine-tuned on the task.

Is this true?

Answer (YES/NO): NO